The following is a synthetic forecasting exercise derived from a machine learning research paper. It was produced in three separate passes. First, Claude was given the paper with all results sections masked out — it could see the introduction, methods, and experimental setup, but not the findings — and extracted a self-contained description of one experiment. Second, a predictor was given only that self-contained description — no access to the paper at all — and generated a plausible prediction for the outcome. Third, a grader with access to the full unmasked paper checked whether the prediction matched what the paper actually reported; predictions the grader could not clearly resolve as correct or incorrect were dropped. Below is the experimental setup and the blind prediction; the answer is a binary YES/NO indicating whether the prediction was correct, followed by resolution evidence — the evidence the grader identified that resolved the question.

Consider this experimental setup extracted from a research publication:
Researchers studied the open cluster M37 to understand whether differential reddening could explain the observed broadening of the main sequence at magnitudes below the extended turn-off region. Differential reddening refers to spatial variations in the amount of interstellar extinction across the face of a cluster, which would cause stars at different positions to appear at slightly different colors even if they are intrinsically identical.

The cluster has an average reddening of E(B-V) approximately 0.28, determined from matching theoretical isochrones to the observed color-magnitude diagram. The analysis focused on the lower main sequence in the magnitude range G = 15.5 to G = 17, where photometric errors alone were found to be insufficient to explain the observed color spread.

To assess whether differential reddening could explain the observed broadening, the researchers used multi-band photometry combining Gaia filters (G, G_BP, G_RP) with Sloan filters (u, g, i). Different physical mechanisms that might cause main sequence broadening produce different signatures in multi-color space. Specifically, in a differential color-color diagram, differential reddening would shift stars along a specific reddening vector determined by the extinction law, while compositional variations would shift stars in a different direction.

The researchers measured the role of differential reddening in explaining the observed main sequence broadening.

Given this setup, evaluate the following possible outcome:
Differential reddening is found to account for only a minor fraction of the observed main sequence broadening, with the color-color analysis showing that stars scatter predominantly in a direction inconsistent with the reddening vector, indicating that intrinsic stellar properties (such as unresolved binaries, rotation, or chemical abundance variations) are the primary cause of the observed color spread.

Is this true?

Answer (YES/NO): YES